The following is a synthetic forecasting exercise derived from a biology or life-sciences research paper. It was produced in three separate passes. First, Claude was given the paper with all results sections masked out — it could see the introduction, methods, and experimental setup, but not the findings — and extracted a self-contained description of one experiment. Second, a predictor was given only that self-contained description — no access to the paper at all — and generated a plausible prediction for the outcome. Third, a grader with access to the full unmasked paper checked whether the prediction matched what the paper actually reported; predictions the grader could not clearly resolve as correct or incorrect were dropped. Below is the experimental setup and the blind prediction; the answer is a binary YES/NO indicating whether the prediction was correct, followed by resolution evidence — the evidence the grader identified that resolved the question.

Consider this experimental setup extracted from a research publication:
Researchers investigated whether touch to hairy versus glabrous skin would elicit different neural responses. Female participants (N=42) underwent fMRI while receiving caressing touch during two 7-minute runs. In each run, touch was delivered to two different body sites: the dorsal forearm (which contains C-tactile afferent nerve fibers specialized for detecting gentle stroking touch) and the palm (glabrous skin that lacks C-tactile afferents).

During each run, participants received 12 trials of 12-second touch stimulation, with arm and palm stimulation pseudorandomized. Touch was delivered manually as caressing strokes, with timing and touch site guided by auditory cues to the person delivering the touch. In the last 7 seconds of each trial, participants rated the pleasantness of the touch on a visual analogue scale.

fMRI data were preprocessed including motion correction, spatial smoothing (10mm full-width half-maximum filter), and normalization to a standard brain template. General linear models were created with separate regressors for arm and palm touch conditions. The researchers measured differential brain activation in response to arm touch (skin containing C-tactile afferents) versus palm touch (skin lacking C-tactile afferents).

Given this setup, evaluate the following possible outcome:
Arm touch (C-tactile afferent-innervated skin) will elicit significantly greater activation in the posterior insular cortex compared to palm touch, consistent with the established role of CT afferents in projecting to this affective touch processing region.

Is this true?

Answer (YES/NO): NO